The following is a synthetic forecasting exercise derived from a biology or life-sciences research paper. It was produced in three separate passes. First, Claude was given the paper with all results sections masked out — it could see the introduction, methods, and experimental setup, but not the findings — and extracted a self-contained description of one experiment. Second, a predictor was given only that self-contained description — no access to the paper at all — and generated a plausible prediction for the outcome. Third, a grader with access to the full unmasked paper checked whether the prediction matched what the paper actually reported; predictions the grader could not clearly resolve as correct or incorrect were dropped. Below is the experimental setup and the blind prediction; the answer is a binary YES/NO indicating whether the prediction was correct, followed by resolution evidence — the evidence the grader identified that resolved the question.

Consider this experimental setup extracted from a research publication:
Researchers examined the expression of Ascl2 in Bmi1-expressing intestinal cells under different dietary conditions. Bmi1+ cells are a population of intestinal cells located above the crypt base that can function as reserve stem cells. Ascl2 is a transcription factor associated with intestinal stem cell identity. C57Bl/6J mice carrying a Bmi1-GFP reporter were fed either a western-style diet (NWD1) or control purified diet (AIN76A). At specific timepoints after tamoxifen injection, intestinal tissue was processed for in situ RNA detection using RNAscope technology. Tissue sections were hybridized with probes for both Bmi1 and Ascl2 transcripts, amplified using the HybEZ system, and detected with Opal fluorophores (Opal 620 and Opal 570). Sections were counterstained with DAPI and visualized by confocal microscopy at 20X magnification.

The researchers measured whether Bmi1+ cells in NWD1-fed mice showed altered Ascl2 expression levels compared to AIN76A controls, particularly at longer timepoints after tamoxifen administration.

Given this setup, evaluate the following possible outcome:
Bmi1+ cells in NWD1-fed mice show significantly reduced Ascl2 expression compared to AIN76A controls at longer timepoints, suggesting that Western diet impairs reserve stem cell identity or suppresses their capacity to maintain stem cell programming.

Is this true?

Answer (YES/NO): NO